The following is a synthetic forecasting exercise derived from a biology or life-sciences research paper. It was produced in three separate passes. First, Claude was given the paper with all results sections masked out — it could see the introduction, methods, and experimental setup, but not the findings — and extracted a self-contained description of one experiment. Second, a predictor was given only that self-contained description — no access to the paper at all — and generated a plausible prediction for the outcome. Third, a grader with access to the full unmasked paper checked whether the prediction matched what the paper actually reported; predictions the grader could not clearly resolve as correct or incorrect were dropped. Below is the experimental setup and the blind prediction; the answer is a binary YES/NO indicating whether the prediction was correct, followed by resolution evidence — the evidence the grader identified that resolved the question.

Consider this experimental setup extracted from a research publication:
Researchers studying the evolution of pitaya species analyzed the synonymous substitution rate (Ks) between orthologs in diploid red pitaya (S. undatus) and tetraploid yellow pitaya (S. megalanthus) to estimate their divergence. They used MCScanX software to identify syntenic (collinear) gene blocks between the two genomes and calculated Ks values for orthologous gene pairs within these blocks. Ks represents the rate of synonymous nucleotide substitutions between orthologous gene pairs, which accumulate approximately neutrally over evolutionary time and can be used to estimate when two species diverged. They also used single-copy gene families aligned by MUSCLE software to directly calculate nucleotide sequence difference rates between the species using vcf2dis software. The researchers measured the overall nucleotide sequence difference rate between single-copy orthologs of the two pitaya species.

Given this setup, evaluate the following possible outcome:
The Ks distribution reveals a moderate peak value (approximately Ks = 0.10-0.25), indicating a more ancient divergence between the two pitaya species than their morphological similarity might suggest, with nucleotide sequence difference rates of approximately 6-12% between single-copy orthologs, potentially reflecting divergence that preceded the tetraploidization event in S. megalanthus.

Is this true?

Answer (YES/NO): NO